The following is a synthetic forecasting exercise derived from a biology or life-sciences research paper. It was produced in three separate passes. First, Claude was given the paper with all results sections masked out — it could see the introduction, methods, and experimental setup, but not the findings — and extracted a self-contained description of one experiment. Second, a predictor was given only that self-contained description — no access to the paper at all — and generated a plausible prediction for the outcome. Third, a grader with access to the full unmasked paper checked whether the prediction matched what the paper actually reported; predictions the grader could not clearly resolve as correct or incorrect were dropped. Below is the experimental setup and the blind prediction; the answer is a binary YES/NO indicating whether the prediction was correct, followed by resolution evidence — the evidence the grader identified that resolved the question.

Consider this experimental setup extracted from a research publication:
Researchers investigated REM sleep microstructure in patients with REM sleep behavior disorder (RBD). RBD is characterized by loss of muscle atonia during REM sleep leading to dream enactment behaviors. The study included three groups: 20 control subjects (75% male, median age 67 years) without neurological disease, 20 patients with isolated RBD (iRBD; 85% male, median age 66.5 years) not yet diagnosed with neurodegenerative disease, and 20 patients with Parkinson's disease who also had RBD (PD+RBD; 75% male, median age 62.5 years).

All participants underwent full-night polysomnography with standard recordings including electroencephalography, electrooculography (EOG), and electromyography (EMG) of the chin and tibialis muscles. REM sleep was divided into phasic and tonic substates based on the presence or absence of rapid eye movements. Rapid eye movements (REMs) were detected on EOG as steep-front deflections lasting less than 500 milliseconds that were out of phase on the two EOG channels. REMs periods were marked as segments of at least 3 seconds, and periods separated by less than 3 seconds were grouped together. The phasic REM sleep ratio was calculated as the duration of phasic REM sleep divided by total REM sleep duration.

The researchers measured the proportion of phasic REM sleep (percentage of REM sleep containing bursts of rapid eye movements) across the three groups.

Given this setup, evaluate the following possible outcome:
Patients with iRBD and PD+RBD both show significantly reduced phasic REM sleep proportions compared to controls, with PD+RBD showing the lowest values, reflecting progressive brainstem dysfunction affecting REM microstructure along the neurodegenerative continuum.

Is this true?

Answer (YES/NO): NO